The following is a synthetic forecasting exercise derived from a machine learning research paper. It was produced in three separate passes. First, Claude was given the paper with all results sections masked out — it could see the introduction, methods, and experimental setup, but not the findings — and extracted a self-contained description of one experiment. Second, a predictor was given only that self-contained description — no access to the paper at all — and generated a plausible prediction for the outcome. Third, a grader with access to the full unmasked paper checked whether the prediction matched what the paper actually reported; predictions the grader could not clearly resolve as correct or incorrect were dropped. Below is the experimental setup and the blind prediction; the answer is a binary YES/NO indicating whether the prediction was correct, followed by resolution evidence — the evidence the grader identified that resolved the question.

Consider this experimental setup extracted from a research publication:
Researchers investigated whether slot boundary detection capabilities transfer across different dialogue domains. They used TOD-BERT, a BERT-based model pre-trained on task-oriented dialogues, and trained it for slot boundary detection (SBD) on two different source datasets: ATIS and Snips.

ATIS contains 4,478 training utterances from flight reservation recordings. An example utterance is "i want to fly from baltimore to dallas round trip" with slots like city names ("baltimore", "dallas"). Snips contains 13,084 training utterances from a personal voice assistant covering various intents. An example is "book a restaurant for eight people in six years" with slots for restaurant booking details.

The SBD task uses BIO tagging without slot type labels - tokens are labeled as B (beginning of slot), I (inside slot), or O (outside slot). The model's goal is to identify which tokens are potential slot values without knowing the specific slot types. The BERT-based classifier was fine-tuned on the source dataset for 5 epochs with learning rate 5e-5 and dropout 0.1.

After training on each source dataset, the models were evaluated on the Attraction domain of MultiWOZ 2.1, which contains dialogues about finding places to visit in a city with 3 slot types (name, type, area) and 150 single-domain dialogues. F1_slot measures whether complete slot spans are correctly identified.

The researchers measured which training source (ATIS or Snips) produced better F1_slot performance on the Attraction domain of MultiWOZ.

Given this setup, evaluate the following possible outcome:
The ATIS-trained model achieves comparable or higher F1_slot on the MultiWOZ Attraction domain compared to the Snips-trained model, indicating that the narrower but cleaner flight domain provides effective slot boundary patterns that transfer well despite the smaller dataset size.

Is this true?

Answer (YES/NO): YES